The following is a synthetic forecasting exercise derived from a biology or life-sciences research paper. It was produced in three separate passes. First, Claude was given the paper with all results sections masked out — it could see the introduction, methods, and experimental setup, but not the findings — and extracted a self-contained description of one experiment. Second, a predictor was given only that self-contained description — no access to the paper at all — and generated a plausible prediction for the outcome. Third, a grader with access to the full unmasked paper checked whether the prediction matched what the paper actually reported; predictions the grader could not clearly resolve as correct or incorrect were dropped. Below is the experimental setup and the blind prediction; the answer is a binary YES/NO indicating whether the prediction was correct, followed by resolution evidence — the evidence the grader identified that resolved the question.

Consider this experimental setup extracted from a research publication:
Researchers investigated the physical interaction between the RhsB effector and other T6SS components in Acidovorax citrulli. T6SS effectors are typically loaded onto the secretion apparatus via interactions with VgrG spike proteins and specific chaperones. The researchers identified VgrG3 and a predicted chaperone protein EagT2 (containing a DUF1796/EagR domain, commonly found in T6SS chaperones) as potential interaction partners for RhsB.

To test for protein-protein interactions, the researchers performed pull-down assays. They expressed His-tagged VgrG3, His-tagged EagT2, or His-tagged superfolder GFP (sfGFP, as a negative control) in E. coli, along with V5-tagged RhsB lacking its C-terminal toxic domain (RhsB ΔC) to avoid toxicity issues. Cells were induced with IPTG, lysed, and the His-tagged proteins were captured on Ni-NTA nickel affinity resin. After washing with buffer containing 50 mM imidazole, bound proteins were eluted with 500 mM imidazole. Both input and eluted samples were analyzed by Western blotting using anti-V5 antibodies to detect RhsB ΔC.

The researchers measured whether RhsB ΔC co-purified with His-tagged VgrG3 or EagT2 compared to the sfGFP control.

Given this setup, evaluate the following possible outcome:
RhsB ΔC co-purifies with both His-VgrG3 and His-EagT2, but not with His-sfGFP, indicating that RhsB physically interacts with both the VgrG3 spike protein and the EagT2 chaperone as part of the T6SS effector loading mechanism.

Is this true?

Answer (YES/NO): YES